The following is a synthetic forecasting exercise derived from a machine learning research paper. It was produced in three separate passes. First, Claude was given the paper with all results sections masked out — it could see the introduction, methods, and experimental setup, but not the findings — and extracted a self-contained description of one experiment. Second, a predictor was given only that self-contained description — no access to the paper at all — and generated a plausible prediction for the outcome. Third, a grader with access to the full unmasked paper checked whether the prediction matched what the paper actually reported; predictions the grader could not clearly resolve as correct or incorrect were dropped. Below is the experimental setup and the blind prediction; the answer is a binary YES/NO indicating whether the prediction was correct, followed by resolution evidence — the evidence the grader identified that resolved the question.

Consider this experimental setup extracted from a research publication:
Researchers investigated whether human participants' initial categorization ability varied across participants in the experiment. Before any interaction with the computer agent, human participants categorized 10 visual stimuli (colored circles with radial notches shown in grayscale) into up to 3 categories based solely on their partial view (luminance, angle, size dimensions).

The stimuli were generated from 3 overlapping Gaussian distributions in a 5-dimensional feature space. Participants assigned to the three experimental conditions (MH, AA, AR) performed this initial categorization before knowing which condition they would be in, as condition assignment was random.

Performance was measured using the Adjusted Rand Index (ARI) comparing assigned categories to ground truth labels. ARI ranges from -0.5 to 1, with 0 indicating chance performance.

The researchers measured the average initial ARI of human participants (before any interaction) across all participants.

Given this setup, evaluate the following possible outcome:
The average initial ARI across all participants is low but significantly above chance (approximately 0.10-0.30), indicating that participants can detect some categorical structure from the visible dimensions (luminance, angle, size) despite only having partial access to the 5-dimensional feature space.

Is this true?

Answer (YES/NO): NO